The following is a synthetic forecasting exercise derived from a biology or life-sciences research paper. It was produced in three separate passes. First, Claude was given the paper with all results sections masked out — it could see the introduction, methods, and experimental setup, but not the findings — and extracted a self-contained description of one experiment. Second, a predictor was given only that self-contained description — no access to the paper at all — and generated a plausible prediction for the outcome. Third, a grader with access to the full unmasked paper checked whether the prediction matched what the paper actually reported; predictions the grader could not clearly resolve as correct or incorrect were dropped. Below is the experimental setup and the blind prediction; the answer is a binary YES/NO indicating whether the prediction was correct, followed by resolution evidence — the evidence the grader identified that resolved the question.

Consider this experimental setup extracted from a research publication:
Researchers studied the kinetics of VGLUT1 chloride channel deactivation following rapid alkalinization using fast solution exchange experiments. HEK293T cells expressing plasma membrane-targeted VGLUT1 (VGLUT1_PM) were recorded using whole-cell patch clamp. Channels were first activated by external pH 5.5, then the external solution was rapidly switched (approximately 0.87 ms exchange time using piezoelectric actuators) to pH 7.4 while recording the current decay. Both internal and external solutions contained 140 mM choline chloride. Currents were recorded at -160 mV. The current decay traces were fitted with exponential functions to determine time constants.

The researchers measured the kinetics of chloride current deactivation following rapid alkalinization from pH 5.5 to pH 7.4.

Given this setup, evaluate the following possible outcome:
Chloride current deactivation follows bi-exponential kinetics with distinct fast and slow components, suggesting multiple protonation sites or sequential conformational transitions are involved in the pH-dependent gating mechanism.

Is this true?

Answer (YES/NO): NO